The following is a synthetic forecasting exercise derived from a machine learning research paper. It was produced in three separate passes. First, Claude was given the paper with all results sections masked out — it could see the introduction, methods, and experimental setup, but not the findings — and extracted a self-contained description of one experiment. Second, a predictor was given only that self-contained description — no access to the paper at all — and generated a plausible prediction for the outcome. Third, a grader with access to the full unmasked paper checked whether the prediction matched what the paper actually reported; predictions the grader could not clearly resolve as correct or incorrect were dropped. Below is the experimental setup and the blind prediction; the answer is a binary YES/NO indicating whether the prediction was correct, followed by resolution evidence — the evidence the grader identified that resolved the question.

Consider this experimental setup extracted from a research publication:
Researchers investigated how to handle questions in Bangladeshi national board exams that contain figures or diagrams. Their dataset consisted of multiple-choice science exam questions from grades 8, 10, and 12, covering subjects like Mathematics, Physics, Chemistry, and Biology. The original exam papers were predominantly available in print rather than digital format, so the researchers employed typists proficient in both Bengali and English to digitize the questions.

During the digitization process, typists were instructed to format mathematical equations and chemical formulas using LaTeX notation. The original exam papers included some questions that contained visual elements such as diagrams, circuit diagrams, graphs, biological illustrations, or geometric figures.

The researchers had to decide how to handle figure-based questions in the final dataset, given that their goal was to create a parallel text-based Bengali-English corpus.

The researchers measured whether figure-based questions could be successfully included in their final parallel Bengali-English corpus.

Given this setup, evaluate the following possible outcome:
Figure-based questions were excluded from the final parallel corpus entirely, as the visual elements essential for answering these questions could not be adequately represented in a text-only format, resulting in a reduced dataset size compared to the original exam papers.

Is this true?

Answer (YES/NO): YES